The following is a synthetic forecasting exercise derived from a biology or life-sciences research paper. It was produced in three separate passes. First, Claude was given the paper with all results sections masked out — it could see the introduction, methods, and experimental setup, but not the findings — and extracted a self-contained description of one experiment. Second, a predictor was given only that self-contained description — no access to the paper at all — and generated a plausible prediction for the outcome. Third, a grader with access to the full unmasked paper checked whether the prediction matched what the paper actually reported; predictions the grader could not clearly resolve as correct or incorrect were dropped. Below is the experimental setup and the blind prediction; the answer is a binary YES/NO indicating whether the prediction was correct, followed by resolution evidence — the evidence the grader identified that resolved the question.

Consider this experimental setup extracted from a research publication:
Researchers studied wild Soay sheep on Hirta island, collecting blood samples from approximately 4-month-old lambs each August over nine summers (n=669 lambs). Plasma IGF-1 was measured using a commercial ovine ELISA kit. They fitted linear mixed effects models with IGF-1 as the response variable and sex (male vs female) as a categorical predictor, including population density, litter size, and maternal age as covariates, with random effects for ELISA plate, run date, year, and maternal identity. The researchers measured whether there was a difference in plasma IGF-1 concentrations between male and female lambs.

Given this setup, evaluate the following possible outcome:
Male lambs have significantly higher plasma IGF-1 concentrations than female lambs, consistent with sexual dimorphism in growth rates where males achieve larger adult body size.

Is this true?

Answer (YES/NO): YES